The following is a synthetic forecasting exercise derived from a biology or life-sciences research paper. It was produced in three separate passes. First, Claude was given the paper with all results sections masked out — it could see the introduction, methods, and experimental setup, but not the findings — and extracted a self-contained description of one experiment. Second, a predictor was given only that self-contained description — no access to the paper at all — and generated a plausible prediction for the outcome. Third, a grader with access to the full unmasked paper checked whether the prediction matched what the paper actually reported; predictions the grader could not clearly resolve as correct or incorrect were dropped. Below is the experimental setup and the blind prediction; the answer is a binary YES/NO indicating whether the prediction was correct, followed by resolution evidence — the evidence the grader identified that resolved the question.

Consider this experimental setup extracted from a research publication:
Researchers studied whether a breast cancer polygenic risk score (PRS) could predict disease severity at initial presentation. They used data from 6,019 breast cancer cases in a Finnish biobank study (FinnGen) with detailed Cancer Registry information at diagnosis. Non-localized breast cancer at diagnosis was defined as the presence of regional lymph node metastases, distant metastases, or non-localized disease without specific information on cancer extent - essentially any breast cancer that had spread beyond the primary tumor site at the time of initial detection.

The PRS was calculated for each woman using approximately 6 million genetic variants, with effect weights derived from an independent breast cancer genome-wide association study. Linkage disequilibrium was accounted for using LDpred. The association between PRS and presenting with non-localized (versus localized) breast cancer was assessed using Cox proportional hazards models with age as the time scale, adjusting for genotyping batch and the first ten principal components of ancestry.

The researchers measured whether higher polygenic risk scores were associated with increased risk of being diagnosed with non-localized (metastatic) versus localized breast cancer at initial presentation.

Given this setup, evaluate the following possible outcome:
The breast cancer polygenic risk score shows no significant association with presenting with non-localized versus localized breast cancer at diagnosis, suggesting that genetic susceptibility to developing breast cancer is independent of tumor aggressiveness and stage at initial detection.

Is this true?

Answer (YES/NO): NO